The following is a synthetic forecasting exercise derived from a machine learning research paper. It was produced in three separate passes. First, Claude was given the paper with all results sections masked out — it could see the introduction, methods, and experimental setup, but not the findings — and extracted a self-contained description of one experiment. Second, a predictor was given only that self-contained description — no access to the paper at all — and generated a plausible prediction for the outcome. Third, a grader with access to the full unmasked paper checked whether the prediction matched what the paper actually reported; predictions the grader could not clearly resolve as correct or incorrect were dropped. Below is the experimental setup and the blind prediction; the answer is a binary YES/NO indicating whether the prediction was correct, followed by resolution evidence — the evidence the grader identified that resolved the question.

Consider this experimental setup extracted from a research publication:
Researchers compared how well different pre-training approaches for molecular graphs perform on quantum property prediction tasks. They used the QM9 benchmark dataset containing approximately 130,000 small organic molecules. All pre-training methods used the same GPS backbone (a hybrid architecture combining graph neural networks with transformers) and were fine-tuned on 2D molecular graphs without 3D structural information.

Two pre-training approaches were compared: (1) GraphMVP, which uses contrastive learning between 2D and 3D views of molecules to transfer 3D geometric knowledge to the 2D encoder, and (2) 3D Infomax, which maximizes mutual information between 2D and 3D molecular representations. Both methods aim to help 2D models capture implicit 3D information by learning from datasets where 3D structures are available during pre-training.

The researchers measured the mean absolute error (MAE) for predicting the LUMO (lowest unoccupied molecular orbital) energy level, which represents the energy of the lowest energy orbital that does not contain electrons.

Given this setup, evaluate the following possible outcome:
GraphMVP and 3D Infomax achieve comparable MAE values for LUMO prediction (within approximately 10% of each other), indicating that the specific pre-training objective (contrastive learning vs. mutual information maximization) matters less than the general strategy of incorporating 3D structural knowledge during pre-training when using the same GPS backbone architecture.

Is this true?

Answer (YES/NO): YES